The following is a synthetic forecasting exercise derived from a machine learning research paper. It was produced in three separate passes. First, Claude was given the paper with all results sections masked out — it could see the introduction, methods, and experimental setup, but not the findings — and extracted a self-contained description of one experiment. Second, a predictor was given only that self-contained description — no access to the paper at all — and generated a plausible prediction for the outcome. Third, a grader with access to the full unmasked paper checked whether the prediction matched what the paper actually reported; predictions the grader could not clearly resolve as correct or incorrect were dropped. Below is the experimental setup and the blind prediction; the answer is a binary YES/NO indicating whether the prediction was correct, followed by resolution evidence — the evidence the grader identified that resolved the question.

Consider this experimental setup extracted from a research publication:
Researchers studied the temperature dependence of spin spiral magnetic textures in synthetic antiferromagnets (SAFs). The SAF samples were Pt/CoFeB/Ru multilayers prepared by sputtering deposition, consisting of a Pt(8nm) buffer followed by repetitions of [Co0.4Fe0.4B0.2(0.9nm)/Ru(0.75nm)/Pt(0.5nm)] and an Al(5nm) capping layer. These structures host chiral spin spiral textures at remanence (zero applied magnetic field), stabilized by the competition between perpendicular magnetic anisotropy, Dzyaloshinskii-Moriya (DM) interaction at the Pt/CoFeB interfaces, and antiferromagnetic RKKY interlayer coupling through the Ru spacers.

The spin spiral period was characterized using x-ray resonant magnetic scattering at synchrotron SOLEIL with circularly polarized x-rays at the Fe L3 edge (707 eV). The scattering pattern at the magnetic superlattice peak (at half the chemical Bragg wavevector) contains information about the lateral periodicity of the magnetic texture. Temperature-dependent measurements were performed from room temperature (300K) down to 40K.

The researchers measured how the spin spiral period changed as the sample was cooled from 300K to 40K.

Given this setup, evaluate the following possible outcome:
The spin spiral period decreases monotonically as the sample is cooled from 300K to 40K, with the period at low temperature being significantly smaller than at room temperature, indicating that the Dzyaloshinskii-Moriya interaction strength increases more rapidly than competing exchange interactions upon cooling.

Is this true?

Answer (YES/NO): NO